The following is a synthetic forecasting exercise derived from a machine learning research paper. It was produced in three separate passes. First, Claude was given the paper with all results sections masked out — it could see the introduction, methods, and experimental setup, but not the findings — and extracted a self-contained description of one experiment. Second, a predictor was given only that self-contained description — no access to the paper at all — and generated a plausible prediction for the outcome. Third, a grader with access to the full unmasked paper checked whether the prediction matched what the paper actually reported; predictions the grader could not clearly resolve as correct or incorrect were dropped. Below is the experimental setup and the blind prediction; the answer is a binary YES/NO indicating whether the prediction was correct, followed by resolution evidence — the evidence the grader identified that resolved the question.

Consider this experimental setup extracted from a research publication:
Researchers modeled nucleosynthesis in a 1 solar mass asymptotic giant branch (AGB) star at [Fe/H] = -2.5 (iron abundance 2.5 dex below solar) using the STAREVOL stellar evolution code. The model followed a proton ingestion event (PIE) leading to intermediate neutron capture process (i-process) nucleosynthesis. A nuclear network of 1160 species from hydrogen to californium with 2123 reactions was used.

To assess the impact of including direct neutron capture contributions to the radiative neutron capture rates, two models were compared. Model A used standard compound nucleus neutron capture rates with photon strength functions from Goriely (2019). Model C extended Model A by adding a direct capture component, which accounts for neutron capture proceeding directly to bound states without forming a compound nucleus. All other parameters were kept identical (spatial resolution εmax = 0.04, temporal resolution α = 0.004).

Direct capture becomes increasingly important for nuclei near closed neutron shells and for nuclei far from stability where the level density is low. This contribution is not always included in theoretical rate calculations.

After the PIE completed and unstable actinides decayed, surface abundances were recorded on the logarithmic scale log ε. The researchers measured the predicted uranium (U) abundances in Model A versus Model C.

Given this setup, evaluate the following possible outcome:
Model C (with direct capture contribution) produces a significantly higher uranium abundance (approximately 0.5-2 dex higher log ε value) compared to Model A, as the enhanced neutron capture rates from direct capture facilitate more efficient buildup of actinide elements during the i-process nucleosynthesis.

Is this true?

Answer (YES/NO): NO